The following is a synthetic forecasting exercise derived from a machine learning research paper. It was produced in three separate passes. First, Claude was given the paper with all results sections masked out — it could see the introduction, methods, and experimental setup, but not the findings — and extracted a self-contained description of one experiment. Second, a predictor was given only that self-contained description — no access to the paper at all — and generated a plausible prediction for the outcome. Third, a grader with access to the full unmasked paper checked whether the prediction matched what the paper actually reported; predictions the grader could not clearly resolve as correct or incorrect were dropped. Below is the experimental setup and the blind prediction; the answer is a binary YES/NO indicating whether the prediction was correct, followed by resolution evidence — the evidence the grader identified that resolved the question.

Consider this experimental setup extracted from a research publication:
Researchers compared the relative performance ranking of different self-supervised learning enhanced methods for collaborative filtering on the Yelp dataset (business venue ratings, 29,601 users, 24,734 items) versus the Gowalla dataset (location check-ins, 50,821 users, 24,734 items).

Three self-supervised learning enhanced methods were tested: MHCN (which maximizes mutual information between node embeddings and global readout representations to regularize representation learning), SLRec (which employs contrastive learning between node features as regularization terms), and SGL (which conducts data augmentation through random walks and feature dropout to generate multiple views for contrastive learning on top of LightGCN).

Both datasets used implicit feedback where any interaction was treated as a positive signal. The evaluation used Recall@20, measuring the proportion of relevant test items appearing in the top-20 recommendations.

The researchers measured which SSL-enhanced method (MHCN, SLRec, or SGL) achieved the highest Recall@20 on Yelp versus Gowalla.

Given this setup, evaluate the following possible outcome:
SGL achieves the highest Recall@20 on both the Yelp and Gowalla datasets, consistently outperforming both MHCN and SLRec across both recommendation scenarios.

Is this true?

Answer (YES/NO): NO